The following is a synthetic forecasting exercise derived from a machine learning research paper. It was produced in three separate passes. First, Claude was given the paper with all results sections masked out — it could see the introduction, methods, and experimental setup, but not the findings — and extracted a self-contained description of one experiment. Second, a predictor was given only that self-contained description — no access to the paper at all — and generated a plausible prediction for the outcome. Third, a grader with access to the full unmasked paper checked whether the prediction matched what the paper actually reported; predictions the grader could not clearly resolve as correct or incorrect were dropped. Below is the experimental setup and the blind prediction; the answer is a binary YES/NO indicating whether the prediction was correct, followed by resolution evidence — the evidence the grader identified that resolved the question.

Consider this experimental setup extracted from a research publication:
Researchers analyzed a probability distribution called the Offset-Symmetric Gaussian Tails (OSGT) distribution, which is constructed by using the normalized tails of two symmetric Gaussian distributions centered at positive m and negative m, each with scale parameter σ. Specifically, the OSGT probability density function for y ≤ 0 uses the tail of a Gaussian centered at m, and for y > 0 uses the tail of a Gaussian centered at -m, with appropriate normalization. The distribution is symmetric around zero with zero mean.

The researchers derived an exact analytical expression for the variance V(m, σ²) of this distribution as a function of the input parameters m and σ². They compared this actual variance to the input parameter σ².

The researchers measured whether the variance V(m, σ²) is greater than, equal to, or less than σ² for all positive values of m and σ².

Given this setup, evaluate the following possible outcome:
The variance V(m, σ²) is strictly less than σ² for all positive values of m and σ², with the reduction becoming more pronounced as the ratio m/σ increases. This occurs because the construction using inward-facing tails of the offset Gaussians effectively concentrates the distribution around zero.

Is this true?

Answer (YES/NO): YES